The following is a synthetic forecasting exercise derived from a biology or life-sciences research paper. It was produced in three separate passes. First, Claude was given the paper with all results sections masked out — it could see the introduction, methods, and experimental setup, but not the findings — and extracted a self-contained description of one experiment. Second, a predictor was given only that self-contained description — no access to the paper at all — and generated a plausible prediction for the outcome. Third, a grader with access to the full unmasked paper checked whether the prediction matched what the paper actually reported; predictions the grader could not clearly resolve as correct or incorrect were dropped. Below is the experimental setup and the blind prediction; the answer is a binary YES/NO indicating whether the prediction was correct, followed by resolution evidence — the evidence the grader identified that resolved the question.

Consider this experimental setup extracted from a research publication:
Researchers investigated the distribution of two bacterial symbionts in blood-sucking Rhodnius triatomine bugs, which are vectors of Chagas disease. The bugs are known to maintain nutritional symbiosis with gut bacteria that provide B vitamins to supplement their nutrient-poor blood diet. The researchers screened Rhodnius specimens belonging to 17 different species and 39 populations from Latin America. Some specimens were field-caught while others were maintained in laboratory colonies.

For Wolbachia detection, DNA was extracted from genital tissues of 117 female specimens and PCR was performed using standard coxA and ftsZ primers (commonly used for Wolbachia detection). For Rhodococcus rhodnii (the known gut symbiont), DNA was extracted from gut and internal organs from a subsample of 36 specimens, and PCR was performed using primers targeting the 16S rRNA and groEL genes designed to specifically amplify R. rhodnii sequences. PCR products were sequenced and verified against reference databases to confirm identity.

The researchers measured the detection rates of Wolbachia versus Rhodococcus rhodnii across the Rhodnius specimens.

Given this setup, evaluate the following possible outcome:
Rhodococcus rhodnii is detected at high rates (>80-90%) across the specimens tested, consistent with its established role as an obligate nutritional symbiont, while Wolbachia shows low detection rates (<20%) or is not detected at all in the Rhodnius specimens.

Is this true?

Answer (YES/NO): NO